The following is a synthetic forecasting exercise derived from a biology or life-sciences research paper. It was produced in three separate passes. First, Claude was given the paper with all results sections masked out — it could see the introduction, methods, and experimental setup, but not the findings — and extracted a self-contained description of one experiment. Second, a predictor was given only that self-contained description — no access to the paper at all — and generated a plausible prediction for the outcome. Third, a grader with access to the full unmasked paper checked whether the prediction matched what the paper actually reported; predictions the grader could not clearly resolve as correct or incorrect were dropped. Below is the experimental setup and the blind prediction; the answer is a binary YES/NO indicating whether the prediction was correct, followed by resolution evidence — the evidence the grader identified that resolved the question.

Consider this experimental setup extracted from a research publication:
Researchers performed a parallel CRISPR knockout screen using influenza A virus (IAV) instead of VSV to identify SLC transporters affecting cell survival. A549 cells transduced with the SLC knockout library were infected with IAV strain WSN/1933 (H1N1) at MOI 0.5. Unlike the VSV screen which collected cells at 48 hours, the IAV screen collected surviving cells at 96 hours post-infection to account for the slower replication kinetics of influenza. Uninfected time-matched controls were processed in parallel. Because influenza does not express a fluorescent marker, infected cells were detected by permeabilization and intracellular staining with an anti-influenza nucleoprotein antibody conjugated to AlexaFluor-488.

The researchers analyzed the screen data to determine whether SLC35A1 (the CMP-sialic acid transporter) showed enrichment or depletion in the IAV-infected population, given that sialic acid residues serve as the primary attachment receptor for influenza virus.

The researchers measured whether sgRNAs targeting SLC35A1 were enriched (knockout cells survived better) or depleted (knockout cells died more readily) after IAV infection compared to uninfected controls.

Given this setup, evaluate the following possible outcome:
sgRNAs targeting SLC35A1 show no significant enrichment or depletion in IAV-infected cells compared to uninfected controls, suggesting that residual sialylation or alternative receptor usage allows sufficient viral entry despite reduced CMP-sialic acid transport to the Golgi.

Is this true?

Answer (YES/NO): NO